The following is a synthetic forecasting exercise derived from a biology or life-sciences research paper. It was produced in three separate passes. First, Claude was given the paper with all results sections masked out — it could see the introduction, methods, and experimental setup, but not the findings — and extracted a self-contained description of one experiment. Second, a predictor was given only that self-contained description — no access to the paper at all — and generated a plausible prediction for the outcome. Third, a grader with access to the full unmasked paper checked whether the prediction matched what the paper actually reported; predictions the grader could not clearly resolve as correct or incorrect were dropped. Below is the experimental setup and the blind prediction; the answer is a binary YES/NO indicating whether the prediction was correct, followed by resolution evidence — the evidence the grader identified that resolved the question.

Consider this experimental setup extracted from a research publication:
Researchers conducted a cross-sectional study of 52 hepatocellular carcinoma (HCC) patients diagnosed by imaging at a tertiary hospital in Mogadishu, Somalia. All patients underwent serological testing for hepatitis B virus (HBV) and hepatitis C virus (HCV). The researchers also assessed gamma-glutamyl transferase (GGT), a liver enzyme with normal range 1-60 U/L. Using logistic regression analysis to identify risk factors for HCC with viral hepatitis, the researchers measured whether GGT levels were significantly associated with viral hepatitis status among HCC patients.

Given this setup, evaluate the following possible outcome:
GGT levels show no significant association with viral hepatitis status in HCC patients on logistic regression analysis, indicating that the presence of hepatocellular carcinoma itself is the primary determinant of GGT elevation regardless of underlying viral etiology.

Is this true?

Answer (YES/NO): YES